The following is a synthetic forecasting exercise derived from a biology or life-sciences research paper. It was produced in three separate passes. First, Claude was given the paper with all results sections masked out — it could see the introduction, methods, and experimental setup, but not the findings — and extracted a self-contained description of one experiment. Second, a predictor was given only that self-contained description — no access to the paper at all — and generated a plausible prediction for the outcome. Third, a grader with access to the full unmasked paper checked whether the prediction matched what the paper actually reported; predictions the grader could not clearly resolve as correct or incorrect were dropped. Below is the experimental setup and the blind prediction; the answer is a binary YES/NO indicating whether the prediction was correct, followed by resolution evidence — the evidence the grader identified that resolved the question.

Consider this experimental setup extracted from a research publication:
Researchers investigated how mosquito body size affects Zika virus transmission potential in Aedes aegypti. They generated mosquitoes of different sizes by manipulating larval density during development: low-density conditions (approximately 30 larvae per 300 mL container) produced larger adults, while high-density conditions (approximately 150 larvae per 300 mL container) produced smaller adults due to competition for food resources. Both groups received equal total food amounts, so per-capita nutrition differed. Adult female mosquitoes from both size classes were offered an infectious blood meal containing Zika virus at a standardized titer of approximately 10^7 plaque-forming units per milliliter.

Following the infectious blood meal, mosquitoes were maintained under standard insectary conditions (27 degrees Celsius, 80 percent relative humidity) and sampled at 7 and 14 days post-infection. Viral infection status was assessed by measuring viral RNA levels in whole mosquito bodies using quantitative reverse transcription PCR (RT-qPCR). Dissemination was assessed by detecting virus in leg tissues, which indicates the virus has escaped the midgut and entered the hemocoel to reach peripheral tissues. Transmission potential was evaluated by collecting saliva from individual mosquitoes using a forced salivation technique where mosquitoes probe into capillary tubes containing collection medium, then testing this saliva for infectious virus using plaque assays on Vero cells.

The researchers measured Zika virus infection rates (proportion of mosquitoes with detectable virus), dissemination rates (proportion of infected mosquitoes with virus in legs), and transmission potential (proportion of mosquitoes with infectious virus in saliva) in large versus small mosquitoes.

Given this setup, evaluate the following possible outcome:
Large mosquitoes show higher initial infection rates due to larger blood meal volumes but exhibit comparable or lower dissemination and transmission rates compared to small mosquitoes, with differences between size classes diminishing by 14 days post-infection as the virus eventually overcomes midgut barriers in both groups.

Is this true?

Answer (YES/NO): NO